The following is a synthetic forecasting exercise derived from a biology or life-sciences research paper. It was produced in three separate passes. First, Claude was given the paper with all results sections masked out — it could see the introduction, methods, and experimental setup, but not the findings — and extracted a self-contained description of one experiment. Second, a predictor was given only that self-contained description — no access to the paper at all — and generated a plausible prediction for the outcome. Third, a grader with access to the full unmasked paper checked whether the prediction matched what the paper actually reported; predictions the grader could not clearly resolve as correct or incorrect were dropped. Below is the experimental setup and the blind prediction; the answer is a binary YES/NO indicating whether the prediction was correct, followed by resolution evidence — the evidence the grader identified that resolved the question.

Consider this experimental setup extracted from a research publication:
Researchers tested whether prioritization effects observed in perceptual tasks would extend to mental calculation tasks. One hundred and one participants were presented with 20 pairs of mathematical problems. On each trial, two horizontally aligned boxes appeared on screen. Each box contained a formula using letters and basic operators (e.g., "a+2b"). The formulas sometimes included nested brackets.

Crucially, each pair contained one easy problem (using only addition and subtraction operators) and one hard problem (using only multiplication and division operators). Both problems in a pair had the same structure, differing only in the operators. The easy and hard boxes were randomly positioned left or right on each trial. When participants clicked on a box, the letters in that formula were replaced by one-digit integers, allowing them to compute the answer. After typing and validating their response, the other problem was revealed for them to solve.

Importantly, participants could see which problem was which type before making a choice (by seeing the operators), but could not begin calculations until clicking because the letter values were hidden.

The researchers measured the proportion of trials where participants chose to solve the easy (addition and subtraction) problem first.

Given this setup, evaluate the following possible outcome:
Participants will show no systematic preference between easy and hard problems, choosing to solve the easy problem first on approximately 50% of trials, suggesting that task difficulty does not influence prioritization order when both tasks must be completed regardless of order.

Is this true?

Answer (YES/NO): NO